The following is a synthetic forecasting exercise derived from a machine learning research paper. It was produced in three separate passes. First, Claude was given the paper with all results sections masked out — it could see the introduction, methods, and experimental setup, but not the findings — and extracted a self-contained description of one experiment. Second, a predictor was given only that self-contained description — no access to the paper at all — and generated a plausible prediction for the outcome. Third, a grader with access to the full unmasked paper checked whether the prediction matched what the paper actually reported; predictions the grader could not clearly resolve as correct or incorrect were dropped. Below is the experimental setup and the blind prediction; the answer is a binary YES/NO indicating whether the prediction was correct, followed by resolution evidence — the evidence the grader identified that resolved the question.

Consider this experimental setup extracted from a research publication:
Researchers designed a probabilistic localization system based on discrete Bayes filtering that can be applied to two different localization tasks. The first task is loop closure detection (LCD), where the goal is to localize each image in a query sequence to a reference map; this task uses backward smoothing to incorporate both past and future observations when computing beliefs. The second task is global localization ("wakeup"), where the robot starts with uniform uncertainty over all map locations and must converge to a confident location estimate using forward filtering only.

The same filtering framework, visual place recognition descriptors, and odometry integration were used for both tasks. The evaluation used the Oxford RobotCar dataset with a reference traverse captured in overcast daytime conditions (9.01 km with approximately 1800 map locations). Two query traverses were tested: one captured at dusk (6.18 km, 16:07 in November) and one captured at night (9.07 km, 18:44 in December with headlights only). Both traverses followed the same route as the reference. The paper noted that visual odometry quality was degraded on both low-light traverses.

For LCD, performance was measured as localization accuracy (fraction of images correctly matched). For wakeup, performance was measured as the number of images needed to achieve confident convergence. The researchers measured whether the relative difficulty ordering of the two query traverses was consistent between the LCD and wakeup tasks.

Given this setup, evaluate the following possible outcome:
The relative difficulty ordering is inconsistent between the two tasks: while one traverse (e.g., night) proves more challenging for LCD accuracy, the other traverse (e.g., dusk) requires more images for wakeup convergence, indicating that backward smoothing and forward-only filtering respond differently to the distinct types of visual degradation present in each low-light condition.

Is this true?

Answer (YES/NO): NO